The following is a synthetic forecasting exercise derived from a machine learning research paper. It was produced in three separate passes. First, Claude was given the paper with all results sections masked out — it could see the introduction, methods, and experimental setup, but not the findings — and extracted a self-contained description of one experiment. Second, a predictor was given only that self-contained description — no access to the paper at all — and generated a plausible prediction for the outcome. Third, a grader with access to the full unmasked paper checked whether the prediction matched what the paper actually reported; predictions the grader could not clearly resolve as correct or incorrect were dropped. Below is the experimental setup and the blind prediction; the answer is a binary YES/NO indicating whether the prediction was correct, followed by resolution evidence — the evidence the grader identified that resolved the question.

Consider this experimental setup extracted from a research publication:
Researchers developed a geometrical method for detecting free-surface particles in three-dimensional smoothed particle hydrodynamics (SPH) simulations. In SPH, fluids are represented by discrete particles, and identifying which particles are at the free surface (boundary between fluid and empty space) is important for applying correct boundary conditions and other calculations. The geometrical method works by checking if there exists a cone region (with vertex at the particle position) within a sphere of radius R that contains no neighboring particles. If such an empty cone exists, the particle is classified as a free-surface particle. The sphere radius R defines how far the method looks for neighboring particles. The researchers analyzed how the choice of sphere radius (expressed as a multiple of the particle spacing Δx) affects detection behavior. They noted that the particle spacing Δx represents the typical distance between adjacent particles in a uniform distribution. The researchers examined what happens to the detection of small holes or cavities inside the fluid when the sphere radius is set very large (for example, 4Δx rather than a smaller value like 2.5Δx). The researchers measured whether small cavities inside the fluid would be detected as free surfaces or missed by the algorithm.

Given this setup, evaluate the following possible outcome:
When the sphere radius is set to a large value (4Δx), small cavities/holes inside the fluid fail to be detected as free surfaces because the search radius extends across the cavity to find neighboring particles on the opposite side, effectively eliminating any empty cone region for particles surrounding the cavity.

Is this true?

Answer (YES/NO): YES